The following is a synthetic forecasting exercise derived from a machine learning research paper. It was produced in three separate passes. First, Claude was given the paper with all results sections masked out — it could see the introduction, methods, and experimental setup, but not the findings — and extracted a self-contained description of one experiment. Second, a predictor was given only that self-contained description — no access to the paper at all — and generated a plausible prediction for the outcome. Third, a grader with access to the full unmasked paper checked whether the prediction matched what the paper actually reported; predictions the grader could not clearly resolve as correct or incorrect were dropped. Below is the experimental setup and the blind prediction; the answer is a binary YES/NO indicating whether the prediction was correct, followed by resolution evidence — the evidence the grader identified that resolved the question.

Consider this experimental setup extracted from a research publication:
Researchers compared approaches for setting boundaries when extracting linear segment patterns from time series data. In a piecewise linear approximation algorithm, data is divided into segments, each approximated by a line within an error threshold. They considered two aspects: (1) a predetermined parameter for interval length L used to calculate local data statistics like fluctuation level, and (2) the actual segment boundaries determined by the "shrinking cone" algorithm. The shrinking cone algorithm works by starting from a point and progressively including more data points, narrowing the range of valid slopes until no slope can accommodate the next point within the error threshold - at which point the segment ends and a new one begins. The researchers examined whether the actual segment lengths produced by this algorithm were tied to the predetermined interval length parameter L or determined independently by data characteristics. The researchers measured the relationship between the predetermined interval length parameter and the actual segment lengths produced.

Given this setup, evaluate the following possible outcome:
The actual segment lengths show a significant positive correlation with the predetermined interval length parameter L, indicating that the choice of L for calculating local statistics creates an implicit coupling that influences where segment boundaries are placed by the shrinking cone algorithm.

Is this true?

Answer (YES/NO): NO